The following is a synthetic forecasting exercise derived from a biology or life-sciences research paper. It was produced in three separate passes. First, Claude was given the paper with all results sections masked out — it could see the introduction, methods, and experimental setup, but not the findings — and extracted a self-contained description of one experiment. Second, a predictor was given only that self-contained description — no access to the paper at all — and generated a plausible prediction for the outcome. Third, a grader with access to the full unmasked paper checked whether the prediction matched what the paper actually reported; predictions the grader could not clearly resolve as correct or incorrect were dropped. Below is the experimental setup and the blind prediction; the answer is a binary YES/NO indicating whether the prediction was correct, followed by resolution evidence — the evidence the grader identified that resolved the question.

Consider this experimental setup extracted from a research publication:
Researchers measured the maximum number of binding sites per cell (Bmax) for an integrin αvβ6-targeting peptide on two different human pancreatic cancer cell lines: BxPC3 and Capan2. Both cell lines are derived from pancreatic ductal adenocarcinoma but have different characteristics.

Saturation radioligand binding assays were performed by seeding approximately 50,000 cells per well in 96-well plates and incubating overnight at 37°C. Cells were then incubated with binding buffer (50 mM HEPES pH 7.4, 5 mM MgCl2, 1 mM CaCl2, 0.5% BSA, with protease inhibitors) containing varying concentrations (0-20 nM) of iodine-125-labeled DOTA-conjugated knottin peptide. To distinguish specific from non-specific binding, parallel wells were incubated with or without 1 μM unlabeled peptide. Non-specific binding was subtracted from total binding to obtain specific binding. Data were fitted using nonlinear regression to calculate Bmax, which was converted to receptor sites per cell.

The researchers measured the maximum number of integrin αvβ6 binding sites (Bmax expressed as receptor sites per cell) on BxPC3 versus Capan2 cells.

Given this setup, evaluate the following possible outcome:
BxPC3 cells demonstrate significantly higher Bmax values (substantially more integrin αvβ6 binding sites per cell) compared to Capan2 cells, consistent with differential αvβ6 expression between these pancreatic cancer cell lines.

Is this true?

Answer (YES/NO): NO